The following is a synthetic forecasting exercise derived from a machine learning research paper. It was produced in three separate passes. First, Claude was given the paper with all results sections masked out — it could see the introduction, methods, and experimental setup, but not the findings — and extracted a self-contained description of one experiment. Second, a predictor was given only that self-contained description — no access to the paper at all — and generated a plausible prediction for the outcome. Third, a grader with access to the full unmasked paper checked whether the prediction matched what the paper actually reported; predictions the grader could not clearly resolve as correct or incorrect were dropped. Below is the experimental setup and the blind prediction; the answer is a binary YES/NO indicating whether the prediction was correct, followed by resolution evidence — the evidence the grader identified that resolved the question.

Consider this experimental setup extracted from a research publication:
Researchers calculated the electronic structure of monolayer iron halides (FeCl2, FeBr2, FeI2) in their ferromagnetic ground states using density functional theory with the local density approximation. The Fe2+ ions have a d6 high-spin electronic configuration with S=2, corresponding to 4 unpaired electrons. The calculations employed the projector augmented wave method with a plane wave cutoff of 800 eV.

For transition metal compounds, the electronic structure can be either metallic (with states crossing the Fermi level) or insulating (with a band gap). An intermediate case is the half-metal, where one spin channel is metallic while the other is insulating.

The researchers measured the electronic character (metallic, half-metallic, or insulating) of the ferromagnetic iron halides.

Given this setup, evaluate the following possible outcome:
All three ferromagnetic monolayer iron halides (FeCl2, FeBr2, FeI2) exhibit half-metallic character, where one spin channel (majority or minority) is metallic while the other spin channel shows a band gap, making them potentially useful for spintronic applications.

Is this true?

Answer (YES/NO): YES